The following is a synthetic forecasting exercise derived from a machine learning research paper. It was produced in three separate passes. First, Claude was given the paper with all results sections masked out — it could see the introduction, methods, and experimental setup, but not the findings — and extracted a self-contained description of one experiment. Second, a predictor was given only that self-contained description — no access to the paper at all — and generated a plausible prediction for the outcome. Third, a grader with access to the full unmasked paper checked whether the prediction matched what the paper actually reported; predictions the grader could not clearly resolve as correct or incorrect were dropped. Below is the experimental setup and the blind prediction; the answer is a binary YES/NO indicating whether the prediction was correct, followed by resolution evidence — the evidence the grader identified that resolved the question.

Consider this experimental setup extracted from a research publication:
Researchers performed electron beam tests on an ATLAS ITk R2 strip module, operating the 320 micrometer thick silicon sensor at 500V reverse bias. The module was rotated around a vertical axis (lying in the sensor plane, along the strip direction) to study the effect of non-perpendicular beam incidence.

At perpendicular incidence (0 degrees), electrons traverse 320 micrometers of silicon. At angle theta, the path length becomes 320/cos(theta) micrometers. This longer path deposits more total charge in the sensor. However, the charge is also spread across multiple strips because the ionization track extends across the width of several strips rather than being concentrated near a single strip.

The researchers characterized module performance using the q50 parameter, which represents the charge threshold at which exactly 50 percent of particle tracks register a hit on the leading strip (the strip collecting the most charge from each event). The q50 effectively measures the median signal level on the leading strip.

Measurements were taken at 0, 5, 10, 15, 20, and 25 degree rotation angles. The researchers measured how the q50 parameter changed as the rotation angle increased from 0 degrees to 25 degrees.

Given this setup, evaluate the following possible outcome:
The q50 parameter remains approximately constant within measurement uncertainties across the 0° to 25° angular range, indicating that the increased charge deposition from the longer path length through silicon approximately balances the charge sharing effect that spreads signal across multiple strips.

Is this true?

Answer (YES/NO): NO